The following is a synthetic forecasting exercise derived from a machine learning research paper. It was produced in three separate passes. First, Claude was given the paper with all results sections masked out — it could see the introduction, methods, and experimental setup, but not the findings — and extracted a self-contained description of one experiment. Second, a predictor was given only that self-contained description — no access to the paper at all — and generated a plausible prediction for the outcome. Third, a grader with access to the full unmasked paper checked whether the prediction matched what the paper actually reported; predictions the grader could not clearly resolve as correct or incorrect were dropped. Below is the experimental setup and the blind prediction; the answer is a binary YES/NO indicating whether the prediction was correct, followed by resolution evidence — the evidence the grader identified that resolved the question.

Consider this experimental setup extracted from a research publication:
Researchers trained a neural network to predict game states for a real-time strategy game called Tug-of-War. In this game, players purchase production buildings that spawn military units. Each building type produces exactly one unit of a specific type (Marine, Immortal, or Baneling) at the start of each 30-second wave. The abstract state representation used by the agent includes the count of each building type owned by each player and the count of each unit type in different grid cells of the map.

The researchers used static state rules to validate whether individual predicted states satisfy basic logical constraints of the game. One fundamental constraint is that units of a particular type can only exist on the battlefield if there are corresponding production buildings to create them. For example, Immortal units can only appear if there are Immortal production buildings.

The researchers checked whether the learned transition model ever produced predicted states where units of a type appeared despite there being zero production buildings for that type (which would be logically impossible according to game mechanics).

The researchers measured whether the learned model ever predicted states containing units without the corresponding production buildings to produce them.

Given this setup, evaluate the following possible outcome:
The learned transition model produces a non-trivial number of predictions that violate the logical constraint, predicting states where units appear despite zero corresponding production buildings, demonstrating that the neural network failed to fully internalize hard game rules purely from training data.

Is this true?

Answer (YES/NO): YES